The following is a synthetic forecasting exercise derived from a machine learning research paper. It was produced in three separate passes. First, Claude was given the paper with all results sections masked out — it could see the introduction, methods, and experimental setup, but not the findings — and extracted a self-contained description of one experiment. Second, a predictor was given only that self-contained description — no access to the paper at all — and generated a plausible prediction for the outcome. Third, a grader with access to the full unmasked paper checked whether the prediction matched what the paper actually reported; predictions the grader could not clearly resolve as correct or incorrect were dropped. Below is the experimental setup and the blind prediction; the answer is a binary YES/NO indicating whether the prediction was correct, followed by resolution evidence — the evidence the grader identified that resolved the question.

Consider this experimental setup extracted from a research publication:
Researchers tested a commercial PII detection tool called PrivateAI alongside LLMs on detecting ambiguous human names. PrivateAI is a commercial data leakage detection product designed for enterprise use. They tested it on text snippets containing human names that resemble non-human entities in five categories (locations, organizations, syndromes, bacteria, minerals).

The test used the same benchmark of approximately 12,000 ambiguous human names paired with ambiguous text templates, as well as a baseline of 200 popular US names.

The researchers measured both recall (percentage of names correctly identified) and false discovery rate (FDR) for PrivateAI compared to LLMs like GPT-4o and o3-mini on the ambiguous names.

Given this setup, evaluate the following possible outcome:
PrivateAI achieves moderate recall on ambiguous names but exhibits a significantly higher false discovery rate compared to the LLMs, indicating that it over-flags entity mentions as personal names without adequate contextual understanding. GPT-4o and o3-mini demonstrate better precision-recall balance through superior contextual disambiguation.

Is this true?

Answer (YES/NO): NO